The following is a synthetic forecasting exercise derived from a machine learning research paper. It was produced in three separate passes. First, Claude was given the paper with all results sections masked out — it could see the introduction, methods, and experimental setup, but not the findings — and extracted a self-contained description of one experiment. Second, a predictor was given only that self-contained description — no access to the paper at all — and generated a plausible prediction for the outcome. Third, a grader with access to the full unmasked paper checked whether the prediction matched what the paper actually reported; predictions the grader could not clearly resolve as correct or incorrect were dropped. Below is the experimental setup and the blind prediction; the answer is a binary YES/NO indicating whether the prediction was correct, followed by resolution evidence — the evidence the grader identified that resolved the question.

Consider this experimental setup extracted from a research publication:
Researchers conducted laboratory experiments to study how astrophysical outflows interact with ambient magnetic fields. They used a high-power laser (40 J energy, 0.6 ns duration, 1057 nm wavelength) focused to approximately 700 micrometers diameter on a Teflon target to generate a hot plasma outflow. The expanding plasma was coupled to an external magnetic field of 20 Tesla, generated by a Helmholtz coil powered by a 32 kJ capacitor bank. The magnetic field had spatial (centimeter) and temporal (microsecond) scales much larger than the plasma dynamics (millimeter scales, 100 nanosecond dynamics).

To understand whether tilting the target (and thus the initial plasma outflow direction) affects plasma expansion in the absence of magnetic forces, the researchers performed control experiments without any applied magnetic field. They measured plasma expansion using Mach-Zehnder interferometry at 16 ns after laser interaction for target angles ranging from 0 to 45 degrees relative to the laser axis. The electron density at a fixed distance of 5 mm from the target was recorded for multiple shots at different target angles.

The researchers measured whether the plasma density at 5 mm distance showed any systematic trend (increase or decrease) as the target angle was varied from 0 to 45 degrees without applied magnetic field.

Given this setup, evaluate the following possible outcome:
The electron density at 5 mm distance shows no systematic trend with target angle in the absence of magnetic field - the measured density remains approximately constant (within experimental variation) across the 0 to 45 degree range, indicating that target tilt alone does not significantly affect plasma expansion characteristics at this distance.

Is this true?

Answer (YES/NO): YES